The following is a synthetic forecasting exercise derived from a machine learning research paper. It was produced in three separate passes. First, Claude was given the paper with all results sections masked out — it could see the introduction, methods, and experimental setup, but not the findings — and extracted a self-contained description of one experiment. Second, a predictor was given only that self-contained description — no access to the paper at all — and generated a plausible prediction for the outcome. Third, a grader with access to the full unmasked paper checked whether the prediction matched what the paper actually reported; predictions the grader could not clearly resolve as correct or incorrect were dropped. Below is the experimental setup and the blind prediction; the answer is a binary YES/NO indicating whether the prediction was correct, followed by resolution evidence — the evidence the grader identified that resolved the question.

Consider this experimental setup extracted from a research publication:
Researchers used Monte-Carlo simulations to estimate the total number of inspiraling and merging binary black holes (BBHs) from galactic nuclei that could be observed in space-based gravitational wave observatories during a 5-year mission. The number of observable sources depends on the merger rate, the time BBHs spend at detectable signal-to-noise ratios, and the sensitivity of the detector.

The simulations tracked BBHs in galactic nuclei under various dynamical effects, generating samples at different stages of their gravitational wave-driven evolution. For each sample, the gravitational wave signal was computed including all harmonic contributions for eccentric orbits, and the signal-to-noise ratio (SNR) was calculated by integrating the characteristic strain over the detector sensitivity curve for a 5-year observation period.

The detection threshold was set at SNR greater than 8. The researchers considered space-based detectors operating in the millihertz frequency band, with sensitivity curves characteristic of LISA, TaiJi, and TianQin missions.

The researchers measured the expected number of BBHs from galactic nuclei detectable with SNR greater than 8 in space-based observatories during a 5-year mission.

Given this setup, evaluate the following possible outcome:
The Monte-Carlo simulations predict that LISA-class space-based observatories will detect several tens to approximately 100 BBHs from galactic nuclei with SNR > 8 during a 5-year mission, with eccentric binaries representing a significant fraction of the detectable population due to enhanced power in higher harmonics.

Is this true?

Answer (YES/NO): NO